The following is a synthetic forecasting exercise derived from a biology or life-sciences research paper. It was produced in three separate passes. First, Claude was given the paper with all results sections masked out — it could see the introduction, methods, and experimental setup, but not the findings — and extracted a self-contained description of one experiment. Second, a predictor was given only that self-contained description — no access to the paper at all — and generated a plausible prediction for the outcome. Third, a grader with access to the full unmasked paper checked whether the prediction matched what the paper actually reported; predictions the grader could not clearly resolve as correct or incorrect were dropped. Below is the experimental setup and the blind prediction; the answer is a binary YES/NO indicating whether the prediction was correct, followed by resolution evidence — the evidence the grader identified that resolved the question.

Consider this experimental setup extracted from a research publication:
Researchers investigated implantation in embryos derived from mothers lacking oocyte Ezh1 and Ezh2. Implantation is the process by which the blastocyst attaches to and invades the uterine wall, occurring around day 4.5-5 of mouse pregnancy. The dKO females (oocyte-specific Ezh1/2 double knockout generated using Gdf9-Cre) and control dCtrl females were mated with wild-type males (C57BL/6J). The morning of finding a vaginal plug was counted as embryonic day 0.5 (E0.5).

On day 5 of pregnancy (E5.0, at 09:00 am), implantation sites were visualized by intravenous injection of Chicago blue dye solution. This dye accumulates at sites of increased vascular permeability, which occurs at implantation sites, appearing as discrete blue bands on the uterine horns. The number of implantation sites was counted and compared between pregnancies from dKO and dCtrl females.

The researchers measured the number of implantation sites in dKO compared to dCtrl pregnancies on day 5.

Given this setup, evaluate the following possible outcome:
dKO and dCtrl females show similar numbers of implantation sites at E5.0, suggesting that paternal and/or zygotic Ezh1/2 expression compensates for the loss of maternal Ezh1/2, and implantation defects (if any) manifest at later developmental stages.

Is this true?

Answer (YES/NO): YES